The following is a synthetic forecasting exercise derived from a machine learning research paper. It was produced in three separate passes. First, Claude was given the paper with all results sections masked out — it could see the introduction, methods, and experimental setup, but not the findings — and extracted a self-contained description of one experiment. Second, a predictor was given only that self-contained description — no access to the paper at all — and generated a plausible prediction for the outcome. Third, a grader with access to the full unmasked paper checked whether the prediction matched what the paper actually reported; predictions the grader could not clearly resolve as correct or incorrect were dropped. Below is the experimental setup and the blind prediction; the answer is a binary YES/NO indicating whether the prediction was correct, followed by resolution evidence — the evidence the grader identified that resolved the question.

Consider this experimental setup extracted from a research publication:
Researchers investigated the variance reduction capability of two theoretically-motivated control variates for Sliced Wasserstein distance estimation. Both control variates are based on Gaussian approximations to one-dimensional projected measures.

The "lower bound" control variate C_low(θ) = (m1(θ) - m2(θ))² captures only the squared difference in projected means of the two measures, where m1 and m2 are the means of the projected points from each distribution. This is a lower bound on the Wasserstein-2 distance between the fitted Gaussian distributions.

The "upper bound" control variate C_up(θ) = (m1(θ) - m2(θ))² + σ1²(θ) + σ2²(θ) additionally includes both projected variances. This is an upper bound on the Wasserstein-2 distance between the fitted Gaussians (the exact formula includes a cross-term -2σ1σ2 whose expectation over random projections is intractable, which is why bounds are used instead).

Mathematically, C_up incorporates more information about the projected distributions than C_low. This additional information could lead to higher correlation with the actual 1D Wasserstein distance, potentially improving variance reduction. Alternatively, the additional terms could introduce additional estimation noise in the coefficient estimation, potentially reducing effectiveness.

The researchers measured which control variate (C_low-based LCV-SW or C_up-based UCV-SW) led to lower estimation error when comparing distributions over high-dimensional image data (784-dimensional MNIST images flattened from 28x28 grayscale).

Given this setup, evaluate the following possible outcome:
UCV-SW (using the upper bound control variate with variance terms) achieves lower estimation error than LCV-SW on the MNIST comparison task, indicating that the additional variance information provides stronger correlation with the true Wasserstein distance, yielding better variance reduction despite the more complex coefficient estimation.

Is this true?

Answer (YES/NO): NO